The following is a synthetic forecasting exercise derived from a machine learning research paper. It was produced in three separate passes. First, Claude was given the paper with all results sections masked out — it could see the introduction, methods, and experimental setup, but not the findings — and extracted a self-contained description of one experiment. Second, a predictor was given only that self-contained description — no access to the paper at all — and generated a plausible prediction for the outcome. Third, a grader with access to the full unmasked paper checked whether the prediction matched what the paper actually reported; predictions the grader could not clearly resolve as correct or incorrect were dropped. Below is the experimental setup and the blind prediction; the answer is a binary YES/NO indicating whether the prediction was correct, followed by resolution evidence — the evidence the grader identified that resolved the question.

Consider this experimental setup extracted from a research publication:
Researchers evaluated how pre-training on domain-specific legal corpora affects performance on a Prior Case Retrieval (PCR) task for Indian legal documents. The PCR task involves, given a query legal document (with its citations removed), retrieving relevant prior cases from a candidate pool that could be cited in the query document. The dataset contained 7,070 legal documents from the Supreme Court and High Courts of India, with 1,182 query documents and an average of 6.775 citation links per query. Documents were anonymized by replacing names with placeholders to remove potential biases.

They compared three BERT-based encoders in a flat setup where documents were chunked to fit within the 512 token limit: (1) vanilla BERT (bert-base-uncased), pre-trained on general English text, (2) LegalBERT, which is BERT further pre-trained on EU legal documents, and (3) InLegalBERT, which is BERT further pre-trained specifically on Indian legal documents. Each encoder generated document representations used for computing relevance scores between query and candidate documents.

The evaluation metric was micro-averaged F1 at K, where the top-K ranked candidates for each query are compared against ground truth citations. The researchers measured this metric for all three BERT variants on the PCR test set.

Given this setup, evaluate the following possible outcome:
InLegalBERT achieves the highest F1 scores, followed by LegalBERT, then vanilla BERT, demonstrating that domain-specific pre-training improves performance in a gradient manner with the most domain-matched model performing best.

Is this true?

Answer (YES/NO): NO